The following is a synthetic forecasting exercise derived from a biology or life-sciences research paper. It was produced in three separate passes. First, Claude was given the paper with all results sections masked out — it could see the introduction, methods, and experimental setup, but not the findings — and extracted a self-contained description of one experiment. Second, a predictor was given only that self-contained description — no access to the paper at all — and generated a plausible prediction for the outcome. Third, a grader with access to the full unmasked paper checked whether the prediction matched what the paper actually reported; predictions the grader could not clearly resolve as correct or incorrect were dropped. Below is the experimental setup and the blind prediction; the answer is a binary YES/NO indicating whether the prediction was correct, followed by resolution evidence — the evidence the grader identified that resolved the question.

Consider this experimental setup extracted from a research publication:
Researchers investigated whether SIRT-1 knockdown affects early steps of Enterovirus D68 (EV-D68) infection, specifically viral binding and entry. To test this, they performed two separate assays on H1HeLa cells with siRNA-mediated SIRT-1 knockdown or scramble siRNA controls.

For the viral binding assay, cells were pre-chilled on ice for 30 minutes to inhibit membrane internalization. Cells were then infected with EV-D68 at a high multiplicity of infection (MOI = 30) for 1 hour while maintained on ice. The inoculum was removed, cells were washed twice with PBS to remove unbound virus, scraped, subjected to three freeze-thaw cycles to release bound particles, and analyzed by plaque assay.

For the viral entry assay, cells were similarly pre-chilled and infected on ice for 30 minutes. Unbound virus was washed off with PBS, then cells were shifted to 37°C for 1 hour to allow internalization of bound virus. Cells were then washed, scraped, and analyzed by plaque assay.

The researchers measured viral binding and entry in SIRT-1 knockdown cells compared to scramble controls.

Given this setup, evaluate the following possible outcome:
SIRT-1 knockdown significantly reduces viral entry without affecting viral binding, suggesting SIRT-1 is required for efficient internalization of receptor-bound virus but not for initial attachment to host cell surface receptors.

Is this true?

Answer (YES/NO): NO